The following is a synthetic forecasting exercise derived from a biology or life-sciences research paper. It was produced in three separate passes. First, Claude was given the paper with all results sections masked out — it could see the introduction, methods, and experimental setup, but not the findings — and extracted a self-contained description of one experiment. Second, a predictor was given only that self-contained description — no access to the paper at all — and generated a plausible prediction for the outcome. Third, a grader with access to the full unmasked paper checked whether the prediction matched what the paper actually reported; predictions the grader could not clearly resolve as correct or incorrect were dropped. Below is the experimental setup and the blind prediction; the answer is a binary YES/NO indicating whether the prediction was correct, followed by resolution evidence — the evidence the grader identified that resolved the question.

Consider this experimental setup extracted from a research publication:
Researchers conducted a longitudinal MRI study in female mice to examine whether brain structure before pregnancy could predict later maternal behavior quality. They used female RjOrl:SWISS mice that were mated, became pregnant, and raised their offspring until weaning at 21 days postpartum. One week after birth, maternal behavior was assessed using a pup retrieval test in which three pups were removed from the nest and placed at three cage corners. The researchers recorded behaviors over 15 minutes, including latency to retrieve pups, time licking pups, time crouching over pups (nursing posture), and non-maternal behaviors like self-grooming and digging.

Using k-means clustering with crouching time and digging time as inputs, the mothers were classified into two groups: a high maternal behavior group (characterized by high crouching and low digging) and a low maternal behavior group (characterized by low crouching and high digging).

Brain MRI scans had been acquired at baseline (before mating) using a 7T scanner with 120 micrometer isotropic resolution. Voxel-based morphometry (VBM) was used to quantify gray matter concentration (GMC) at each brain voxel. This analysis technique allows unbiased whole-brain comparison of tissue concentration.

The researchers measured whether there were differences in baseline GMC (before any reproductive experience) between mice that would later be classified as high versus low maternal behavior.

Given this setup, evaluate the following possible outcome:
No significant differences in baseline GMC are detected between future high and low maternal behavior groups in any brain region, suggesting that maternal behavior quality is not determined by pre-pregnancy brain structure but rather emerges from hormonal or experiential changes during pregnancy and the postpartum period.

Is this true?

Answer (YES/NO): YES